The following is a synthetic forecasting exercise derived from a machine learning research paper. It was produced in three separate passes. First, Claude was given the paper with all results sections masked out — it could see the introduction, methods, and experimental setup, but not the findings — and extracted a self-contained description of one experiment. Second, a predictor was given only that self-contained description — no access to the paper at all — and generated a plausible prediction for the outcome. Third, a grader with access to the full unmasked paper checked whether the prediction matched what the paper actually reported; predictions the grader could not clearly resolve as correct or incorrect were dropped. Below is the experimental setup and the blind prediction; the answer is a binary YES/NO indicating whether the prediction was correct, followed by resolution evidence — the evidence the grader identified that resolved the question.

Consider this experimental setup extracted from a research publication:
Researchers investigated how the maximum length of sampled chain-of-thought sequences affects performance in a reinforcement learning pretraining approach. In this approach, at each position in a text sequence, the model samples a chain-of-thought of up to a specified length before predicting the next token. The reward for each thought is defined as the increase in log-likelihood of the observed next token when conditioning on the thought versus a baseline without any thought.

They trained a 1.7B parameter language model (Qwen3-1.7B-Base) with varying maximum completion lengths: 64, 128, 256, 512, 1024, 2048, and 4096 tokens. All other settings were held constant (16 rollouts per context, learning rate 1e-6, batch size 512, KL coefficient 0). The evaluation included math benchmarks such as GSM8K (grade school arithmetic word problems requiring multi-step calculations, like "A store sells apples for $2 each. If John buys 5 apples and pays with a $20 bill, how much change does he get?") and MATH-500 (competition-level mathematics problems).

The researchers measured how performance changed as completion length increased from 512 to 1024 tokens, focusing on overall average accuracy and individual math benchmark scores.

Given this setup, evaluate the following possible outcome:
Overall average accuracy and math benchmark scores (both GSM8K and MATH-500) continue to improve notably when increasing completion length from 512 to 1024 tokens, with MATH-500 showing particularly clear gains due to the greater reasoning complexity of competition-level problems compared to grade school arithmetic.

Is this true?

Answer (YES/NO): YES